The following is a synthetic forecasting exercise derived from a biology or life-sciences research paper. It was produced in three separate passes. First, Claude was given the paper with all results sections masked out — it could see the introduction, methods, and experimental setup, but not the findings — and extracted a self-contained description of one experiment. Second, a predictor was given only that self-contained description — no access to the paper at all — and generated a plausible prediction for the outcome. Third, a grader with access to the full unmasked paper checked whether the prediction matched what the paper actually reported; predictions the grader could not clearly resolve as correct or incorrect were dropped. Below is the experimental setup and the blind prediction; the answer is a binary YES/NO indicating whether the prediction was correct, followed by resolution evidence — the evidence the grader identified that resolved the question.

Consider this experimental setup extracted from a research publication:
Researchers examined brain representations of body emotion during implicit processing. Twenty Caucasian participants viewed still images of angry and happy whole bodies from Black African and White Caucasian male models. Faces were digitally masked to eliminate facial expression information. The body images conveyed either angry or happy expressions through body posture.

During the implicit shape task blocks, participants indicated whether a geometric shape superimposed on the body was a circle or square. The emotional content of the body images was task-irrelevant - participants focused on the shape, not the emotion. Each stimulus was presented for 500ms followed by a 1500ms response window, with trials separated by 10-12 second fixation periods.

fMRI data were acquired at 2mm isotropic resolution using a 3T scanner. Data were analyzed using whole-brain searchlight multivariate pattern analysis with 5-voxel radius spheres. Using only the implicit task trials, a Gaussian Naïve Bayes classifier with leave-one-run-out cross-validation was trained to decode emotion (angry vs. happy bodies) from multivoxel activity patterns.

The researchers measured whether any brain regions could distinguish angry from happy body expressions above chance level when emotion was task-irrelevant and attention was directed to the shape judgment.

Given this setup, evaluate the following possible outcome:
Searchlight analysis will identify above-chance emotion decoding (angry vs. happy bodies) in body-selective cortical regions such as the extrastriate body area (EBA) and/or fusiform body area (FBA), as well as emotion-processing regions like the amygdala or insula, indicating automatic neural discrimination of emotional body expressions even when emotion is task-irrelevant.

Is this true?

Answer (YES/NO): NO